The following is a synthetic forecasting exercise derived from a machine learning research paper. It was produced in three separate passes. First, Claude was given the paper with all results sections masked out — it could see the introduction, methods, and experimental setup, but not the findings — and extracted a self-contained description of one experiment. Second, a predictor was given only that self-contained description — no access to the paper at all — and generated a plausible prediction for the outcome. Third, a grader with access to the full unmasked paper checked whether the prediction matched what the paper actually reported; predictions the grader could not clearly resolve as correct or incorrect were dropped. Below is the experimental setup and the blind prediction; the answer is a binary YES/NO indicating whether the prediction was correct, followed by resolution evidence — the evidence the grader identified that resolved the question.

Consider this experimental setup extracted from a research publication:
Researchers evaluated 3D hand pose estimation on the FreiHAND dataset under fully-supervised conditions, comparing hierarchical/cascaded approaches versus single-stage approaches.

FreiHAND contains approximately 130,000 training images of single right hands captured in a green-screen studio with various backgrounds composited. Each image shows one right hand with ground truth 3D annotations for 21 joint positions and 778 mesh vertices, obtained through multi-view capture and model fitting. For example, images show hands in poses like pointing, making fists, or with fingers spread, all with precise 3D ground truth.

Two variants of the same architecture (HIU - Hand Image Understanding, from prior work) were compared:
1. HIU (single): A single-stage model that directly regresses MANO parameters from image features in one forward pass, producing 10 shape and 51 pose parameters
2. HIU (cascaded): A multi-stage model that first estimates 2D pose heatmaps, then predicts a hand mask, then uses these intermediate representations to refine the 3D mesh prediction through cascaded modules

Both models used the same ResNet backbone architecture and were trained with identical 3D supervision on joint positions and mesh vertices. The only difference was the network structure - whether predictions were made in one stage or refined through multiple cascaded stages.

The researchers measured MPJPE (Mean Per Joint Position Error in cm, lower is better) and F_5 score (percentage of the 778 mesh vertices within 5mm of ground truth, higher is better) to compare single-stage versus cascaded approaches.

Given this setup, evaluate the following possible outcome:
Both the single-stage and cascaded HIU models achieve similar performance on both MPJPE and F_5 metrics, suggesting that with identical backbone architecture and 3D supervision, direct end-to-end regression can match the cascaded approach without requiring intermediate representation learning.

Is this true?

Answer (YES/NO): NO